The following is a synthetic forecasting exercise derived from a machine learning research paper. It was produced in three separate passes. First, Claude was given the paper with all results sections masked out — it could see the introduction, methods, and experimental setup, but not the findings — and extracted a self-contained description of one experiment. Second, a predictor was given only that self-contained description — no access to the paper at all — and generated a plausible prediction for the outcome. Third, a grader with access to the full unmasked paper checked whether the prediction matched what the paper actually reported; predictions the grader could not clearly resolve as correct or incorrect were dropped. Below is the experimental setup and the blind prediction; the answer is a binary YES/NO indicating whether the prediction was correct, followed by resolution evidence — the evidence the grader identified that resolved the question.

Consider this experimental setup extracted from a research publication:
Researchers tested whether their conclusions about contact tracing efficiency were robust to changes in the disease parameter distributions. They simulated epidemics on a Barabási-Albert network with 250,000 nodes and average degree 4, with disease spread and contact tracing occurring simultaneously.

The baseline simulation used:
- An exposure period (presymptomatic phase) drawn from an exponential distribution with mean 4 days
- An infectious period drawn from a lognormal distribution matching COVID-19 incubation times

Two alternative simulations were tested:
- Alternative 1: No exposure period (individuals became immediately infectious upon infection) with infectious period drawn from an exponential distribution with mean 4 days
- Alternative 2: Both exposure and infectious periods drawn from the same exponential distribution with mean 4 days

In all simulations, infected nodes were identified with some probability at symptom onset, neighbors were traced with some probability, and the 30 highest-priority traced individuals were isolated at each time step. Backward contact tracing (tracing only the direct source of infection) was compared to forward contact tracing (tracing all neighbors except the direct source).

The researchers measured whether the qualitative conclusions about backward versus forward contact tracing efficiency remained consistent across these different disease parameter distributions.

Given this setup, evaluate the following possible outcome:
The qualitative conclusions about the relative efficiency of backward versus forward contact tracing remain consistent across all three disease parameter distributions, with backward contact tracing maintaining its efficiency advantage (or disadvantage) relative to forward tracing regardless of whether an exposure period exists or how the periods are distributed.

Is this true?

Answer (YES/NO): YES